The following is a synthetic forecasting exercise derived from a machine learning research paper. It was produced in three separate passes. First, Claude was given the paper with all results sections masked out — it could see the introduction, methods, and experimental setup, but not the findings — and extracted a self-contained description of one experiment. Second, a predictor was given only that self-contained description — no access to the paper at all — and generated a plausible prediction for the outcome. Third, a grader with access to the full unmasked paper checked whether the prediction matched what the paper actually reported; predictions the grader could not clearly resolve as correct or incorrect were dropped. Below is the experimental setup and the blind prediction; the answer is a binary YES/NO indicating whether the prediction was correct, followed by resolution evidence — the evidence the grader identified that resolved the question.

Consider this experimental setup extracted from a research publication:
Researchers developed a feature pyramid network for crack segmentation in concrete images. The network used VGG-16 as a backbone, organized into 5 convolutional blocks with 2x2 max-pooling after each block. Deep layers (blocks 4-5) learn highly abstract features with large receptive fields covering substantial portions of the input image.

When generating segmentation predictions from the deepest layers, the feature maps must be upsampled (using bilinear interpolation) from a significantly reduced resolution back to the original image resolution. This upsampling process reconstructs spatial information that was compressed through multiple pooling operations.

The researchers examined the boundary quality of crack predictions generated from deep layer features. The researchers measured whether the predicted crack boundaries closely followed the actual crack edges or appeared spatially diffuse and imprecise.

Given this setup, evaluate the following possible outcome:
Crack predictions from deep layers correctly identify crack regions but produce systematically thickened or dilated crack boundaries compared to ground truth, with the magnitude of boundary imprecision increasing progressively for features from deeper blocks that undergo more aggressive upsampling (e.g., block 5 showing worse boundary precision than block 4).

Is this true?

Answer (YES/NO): NO